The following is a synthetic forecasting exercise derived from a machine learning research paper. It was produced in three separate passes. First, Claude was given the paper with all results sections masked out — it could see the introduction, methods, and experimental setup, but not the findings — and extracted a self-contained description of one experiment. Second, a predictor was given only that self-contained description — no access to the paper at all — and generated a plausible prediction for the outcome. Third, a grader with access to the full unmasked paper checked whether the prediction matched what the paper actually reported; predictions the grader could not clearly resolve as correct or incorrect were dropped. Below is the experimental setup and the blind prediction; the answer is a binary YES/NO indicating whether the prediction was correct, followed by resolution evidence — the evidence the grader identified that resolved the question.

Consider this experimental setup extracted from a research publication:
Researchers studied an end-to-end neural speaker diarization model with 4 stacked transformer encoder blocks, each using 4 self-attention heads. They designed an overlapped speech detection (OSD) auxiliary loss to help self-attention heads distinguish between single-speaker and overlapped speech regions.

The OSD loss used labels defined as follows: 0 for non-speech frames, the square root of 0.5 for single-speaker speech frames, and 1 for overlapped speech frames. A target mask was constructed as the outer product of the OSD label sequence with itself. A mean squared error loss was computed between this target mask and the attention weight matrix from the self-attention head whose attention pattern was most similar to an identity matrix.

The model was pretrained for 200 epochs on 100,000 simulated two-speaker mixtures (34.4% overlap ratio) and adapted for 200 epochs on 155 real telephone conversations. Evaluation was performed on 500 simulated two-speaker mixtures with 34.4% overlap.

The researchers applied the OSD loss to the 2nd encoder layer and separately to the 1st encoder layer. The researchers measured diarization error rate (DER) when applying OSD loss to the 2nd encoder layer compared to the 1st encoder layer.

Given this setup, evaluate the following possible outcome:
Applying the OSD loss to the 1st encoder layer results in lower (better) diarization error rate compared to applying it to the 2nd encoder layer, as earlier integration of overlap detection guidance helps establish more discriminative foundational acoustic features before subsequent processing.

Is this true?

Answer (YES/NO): YES